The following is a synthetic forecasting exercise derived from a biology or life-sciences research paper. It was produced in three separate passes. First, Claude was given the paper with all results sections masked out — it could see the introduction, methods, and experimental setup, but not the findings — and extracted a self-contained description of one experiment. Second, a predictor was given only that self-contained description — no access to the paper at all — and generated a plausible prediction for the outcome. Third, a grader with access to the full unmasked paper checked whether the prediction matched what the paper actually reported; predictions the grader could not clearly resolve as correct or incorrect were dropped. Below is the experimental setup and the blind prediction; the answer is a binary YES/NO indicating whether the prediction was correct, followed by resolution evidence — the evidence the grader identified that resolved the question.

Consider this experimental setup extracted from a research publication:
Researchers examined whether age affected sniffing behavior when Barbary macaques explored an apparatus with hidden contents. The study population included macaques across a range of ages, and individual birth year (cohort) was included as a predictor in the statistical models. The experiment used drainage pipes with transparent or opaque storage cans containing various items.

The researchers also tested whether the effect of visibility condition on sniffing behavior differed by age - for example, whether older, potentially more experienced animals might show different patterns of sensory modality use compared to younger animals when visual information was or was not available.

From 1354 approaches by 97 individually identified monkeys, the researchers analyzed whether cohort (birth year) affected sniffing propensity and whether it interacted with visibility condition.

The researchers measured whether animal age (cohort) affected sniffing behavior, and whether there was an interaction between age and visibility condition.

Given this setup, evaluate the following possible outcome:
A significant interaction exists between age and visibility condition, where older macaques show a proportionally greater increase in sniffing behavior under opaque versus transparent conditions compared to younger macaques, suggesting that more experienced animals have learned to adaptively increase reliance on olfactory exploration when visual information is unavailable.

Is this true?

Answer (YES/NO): NO